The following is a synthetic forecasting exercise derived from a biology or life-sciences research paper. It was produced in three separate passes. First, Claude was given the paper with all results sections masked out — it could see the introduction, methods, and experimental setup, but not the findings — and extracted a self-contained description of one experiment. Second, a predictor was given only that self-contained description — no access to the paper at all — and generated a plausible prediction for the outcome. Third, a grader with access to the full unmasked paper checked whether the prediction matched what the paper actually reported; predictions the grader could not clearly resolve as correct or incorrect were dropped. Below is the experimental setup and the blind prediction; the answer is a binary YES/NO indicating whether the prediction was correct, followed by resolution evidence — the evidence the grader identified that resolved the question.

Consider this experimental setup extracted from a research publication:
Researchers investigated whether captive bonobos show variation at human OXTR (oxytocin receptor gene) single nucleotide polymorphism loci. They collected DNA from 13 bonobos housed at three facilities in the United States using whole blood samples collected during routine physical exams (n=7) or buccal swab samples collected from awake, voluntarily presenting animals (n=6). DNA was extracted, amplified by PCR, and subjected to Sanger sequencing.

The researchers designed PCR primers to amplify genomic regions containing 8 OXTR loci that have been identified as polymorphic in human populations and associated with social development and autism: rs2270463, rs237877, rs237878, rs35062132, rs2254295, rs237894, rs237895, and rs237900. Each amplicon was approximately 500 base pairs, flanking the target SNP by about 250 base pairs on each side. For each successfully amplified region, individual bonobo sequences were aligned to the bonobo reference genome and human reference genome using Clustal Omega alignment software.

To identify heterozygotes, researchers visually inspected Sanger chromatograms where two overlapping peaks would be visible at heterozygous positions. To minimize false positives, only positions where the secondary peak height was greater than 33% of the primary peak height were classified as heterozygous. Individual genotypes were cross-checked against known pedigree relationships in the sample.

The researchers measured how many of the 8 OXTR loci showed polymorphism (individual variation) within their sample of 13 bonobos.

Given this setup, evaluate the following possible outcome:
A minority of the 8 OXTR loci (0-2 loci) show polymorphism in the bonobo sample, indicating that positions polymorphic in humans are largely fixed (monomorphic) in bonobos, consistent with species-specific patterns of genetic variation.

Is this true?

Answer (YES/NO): YES